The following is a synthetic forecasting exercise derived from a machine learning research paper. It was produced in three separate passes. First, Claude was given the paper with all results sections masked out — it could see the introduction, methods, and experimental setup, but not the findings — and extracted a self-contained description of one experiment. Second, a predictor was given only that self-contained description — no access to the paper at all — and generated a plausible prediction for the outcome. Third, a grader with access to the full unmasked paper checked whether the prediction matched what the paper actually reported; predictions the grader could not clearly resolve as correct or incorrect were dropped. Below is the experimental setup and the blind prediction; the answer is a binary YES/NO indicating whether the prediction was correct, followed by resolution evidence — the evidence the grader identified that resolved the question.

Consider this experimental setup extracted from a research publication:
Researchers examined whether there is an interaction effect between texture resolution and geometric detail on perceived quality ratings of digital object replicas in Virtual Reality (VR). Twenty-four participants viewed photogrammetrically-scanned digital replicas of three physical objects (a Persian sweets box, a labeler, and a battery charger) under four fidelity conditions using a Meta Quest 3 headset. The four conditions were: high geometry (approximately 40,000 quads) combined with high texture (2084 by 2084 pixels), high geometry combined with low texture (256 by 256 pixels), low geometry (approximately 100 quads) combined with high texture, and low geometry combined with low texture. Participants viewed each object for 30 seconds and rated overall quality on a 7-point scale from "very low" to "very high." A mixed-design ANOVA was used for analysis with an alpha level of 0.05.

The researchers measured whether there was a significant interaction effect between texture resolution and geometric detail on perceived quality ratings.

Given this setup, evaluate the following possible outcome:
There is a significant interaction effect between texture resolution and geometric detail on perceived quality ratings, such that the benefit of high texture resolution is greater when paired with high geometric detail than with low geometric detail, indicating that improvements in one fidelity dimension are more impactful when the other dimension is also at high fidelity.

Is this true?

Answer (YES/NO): NO